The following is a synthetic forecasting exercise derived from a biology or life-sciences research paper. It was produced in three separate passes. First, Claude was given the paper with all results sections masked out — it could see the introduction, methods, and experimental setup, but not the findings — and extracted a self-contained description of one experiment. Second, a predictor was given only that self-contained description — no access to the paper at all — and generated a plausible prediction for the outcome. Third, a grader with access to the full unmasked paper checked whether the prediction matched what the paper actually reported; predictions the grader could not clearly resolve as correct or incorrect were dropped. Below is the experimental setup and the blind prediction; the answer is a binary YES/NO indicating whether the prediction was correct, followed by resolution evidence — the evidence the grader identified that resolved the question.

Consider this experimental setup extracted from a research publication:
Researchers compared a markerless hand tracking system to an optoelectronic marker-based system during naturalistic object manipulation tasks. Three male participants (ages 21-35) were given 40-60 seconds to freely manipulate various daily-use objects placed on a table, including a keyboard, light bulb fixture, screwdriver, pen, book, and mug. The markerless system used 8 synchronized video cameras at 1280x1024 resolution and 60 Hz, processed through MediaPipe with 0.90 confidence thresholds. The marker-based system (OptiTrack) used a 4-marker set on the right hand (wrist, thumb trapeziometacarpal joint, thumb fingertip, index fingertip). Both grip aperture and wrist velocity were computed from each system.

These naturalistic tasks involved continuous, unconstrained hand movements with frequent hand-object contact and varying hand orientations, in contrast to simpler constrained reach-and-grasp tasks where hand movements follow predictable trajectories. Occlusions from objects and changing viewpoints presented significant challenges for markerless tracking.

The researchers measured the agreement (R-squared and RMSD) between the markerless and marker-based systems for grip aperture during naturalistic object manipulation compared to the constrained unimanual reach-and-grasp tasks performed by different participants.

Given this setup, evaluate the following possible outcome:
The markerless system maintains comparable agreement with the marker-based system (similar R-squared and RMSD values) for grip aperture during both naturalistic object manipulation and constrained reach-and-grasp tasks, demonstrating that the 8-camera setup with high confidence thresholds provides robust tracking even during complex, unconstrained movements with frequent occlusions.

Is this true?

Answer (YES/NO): NO